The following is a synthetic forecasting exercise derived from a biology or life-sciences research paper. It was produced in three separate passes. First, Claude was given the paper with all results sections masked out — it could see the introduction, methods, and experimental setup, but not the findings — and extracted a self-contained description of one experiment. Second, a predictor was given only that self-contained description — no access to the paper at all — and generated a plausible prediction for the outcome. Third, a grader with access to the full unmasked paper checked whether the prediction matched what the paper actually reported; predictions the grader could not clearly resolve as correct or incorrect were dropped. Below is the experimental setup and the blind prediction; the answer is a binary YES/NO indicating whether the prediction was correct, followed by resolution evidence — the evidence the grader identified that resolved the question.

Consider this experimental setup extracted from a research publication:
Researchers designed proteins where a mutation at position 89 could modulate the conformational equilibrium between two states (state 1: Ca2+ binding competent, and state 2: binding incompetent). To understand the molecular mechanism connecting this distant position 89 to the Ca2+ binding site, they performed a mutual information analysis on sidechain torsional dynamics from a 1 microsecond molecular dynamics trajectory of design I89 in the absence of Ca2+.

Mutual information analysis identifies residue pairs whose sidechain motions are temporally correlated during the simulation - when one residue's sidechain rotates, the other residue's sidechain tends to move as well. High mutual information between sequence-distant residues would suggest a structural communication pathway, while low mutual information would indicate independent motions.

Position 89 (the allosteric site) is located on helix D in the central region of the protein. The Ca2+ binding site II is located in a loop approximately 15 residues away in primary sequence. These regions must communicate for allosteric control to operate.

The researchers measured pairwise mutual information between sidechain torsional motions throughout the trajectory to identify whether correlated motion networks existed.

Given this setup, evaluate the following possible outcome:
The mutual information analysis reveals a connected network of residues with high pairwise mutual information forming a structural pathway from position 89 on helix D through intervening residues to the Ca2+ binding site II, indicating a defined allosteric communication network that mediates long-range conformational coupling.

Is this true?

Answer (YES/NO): YES